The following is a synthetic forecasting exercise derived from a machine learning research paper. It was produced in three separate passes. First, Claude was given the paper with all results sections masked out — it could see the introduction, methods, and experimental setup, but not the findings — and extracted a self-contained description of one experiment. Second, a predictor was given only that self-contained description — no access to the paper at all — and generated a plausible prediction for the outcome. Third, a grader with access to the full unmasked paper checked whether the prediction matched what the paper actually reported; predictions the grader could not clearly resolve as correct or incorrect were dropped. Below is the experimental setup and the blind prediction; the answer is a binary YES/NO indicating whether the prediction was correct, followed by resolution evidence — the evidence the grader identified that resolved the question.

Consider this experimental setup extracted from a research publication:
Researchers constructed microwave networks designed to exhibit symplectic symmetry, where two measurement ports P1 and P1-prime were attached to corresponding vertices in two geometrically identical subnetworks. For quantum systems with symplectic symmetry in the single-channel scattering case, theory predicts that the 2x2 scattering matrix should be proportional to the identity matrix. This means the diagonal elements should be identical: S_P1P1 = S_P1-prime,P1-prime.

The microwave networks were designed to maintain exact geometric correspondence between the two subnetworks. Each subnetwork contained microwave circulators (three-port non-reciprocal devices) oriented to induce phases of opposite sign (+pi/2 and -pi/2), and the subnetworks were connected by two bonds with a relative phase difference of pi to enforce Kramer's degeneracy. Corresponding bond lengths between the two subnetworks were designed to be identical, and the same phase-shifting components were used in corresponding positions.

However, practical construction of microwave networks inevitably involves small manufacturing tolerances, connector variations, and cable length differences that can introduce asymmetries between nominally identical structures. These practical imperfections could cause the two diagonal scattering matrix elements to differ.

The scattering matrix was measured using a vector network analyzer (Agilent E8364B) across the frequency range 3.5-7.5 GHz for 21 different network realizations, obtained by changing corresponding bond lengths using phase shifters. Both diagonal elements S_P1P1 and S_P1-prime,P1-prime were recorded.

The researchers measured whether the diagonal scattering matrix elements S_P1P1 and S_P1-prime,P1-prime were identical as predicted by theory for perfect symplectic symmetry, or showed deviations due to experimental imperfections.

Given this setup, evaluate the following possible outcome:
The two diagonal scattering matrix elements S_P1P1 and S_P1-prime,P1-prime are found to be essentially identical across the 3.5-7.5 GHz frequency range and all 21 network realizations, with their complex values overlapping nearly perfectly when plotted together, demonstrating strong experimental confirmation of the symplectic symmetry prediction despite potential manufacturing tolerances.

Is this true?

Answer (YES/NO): NO